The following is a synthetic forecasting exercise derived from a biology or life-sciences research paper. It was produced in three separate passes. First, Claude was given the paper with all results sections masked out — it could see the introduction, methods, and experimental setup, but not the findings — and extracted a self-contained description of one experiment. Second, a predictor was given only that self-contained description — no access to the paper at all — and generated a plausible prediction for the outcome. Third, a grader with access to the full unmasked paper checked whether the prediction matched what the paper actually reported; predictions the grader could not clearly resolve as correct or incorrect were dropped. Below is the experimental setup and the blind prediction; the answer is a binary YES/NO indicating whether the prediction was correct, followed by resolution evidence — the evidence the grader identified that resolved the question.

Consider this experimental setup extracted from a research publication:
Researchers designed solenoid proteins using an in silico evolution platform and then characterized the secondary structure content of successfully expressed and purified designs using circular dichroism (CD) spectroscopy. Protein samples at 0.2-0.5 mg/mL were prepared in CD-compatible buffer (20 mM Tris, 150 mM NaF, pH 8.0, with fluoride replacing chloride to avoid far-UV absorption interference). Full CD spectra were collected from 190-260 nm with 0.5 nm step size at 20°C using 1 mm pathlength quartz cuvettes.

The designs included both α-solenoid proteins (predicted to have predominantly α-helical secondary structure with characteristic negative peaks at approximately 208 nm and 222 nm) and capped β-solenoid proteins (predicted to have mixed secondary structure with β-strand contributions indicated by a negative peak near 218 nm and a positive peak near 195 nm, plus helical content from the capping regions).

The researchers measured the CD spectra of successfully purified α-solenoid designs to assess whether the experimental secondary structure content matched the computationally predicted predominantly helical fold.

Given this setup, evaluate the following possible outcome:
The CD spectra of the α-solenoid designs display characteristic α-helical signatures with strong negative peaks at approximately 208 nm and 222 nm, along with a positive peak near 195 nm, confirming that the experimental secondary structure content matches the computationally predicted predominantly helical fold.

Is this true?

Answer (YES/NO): YES